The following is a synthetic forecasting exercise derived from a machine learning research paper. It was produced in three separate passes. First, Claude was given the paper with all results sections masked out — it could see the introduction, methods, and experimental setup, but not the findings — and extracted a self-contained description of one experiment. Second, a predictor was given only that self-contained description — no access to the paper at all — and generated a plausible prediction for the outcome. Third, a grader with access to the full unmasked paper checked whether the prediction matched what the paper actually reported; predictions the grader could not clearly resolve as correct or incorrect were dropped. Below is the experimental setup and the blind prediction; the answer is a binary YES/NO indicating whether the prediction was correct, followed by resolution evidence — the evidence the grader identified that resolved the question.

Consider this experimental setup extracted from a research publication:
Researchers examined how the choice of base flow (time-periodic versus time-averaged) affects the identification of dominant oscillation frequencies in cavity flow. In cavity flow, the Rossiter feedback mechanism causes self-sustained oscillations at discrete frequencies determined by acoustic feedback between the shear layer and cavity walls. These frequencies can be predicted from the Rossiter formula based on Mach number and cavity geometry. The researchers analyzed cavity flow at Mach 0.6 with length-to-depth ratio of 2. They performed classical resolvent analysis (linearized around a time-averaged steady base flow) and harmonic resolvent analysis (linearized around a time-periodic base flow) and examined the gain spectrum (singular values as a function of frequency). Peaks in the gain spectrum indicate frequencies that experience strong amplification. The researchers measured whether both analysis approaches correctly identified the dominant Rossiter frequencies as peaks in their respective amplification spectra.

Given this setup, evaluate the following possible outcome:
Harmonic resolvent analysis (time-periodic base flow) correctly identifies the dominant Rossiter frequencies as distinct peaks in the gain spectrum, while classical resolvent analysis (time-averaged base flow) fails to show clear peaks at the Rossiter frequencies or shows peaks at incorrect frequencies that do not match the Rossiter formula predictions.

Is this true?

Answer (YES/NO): NO